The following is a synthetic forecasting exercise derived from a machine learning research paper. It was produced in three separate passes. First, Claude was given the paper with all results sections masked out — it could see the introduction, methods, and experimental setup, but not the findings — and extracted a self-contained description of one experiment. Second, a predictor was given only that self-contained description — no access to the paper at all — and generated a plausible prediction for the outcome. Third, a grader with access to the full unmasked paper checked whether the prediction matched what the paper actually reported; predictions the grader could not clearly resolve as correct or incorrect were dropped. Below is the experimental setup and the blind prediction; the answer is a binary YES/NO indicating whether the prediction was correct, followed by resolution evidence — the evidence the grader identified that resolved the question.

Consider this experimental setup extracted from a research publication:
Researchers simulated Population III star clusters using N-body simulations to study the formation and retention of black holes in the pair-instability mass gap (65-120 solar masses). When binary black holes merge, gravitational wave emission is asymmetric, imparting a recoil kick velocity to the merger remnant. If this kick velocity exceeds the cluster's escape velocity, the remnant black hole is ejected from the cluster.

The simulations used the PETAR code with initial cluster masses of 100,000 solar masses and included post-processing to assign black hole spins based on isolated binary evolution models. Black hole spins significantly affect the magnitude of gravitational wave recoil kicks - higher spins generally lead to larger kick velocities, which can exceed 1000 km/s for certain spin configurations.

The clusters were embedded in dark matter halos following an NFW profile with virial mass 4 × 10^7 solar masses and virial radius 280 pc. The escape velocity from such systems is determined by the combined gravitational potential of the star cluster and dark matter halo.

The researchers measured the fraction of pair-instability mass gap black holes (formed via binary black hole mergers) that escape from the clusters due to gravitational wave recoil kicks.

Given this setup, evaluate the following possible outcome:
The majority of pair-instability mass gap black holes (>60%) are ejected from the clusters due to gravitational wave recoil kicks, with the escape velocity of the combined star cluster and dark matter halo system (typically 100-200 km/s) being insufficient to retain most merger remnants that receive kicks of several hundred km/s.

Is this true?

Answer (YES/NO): NO